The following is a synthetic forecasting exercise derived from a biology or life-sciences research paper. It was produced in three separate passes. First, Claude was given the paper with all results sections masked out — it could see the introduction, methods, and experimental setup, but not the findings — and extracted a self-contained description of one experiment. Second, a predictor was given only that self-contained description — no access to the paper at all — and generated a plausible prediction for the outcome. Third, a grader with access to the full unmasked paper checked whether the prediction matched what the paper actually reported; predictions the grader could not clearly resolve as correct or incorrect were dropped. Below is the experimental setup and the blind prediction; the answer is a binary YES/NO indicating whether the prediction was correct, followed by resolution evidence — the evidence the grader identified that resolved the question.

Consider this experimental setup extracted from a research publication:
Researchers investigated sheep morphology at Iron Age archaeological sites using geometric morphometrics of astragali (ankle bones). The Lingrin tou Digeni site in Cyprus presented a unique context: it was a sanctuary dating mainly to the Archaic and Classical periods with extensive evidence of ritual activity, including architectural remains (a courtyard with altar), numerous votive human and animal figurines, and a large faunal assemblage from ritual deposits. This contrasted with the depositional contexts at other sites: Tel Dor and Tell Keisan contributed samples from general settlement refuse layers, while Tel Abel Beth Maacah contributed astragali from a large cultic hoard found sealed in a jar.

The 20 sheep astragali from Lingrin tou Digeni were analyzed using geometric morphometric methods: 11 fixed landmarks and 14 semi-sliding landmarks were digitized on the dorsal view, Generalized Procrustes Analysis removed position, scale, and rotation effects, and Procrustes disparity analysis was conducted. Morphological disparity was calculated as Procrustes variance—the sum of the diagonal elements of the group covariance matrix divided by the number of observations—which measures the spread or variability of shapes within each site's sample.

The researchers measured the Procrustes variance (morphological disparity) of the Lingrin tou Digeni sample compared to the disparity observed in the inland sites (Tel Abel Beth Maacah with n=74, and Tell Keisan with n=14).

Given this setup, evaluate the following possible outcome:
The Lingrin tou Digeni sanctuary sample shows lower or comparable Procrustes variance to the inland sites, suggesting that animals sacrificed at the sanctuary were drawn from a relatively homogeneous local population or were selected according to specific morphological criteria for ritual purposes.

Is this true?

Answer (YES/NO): NO